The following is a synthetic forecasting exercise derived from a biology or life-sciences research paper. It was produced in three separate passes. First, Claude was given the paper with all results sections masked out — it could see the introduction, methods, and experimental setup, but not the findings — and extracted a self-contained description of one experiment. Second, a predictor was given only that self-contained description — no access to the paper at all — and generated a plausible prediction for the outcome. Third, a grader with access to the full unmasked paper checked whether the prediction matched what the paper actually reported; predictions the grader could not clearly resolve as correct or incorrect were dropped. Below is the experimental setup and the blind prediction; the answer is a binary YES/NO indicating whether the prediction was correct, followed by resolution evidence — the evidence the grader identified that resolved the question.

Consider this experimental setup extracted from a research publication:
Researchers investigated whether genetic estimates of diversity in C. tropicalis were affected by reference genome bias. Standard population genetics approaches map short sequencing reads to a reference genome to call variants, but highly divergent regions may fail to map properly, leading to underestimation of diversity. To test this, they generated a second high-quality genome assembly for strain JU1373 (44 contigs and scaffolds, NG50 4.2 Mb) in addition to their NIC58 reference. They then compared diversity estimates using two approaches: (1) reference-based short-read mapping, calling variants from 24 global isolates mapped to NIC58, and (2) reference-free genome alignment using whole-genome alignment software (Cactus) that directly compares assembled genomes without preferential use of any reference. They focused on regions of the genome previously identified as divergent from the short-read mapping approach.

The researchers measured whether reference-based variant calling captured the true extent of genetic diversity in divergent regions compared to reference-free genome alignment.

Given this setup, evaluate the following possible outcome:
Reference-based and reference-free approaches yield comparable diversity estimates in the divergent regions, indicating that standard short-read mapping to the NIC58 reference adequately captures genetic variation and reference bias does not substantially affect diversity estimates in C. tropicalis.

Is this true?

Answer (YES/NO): NO